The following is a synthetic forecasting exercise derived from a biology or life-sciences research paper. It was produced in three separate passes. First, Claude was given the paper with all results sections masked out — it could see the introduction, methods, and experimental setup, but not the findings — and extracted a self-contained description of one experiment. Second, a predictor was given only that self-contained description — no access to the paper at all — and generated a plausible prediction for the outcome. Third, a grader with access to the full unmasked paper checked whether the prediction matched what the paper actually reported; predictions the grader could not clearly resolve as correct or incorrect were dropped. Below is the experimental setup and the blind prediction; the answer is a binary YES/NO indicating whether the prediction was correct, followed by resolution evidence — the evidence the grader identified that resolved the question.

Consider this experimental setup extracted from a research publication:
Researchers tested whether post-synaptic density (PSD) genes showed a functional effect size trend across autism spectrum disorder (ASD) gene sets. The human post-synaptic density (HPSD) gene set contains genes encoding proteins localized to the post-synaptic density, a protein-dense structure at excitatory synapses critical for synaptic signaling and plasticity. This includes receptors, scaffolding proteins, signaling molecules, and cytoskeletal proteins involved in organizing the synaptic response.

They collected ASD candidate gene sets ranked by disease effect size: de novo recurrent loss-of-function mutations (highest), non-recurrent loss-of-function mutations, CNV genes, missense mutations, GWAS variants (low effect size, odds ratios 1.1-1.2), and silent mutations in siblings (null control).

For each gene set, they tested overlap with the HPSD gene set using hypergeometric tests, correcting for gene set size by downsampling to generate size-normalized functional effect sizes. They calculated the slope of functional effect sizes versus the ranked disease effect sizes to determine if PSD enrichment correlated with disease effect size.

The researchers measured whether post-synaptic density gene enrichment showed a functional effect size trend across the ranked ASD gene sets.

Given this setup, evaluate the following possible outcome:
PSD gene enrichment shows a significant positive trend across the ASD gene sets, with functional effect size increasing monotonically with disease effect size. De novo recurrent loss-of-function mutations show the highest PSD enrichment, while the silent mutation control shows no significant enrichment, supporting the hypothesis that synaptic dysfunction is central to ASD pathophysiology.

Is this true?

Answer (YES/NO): NO